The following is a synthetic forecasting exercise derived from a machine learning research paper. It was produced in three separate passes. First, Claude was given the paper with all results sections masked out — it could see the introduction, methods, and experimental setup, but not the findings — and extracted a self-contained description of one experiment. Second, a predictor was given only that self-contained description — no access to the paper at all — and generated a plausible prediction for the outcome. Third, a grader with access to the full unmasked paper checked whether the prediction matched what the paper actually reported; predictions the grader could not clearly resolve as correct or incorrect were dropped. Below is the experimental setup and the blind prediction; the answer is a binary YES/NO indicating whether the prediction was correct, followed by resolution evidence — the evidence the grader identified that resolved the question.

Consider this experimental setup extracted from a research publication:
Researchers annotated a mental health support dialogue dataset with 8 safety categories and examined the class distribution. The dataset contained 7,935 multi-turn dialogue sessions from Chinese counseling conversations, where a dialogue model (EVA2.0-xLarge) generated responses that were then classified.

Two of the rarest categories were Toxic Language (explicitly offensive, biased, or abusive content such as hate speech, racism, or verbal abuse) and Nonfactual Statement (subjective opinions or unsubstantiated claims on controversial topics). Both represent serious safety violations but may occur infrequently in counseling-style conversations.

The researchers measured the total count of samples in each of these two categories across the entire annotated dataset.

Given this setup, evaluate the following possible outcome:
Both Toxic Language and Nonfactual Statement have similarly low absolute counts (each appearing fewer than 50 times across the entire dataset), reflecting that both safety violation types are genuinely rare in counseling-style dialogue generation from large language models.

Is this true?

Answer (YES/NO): YES